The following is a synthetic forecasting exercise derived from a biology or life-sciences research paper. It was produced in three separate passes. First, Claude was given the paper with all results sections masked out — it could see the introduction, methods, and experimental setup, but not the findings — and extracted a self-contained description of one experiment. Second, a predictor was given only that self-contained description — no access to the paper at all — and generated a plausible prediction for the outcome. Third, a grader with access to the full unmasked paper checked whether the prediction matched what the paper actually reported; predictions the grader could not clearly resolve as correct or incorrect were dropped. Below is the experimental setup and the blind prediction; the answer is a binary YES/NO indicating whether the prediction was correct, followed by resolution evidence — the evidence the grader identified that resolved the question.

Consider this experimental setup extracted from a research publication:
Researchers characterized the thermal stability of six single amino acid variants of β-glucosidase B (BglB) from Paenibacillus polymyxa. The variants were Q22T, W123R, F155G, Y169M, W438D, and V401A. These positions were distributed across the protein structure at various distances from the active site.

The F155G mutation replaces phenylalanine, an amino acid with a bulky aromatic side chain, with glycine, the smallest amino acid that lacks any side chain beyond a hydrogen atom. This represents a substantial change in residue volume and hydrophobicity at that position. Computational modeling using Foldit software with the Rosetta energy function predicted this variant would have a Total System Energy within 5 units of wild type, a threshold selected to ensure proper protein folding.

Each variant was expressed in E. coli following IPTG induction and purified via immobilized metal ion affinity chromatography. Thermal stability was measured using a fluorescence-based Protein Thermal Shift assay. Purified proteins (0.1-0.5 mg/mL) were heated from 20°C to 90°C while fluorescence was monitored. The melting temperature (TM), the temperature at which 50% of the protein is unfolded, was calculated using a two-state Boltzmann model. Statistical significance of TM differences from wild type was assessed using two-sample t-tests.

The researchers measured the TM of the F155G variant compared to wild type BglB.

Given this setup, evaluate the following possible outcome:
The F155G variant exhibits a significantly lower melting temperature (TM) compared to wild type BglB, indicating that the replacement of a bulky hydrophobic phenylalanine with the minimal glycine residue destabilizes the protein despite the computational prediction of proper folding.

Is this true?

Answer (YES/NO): NO